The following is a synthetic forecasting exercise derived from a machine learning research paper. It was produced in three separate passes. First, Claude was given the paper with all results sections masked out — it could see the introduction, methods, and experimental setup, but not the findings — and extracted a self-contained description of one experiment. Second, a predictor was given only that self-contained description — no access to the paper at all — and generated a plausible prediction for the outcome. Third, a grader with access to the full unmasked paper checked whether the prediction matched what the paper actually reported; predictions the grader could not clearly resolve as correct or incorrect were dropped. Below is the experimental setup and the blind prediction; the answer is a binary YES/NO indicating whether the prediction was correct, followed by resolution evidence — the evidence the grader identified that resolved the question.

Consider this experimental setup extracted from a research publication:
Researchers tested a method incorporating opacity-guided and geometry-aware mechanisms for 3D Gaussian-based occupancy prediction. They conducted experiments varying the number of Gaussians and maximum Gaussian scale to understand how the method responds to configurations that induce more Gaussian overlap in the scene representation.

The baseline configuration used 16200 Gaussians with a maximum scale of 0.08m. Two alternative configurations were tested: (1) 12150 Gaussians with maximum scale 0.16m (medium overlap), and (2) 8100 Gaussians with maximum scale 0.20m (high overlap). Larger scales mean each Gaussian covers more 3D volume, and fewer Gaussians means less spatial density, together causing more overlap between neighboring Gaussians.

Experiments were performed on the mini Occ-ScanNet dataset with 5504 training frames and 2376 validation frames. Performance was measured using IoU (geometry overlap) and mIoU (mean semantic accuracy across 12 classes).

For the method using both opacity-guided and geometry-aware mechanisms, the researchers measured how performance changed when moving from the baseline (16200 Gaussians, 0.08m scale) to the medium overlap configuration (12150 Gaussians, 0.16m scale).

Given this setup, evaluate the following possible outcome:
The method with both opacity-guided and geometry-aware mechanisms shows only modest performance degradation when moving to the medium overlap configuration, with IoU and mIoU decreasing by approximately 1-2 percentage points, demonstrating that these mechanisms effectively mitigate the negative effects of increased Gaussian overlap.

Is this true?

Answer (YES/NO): NO